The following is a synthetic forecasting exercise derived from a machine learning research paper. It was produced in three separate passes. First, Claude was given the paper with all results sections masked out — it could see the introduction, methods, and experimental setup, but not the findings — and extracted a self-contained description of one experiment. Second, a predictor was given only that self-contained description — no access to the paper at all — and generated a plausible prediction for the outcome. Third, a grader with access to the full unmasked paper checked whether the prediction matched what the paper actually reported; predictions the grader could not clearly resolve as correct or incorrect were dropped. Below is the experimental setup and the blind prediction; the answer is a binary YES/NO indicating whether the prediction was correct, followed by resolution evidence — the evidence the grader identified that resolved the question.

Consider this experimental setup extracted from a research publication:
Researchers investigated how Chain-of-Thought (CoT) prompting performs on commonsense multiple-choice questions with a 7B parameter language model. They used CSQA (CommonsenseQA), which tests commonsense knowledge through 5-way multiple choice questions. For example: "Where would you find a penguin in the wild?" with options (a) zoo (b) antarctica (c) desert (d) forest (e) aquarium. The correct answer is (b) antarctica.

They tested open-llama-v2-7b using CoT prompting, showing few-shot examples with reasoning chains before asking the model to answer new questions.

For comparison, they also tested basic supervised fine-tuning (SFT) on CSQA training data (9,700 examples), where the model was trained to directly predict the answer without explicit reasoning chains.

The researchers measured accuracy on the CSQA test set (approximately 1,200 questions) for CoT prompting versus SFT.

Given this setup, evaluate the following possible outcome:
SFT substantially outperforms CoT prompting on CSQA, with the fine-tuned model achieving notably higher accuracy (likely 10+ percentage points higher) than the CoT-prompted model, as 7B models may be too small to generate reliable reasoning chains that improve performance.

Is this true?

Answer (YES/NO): YES